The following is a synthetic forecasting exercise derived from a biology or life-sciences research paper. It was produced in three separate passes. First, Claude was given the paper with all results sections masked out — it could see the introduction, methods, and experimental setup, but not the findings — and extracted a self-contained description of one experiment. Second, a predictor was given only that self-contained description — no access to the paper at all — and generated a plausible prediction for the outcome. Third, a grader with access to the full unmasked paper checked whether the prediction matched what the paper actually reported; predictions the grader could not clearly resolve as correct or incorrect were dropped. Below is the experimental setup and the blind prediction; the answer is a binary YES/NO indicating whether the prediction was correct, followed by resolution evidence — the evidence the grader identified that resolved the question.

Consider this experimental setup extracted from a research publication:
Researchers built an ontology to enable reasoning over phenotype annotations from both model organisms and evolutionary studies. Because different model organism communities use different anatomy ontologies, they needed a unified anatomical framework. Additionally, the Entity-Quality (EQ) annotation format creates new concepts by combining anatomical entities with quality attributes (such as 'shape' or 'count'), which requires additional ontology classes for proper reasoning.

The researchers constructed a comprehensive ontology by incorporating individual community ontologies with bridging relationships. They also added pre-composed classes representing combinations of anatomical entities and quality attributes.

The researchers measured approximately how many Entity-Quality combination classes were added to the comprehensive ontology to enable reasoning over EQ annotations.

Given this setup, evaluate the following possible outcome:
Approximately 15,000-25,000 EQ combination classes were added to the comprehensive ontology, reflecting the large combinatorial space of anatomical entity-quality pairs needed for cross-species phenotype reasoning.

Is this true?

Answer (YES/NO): NO